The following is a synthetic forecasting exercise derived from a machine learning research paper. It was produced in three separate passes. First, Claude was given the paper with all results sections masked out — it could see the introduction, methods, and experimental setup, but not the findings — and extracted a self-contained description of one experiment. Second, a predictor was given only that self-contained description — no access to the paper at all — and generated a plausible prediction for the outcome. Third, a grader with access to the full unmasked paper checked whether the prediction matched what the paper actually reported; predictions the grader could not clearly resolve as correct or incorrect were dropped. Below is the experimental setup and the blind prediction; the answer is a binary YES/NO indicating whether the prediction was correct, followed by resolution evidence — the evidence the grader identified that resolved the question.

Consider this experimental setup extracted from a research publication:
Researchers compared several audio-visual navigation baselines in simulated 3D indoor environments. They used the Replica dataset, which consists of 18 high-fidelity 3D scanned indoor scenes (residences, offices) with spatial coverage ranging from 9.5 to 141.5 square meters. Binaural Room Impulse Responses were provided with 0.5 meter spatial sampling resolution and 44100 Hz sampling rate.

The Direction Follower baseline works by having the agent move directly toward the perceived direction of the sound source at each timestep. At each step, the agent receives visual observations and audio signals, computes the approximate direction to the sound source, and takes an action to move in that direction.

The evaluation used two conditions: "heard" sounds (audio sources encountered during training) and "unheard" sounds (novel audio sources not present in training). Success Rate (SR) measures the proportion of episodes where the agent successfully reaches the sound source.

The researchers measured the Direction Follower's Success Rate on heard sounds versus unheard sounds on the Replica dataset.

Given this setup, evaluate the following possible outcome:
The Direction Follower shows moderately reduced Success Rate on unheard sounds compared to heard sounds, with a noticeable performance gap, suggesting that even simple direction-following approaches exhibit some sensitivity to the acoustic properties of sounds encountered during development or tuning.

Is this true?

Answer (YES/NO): NO